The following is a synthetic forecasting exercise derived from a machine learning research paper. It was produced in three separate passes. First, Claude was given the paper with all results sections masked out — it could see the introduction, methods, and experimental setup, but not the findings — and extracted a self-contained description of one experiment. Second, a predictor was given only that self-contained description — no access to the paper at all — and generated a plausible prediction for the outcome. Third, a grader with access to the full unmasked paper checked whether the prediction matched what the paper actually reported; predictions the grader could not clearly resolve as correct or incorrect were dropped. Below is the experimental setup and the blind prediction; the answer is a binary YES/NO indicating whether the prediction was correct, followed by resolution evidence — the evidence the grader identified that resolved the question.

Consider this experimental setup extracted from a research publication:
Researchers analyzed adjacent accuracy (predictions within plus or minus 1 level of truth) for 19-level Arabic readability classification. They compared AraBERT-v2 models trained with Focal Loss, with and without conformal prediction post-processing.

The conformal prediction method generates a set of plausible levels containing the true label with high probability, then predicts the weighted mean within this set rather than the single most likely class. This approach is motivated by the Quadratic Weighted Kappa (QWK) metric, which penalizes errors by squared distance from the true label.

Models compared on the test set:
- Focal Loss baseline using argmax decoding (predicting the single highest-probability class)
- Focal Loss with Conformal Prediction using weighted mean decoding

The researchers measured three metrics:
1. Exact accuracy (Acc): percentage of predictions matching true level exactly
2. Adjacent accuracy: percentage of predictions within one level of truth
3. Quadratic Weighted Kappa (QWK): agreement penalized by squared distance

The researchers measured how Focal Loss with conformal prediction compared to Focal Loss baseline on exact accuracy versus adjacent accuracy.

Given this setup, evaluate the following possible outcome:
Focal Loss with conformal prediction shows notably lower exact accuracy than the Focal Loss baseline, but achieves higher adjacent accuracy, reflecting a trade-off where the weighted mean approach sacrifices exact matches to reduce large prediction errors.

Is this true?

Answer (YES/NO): YES